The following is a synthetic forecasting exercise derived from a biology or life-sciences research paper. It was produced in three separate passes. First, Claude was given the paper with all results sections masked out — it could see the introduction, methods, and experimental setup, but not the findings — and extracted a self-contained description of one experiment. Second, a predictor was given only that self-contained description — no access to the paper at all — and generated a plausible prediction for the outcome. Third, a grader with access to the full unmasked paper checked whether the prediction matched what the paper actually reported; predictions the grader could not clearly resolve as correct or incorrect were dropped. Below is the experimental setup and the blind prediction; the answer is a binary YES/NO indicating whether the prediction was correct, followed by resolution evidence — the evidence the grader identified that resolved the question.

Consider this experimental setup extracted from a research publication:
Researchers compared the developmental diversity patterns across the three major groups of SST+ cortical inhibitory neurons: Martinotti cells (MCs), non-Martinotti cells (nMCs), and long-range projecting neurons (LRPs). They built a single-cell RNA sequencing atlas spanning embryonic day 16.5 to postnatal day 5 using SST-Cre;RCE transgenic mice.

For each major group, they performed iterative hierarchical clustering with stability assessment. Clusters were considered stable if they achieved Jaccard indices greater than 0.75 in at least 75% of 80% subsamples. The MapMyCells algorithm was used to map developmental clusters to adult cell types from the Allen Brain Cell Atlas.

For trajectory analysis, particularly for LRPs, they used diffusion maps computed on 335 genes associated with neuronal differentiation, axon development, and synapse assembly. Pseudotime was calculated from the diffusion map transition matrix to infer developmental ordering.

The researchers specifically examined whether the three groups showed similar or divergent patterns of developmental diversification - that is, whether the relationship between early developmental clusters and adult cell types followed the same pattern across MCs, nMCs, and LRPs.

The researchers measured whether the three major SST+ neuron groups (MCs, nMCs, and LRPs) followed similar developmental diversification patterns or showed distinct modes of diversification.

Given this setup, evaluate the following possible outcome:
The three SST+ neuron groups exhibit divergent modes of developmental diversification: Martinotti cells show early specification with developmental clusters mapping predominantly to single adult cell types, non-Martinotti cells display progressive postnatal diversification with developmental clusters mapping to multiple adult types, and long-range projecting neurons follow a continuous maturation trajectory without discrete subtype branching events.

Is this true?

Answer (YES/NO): NO